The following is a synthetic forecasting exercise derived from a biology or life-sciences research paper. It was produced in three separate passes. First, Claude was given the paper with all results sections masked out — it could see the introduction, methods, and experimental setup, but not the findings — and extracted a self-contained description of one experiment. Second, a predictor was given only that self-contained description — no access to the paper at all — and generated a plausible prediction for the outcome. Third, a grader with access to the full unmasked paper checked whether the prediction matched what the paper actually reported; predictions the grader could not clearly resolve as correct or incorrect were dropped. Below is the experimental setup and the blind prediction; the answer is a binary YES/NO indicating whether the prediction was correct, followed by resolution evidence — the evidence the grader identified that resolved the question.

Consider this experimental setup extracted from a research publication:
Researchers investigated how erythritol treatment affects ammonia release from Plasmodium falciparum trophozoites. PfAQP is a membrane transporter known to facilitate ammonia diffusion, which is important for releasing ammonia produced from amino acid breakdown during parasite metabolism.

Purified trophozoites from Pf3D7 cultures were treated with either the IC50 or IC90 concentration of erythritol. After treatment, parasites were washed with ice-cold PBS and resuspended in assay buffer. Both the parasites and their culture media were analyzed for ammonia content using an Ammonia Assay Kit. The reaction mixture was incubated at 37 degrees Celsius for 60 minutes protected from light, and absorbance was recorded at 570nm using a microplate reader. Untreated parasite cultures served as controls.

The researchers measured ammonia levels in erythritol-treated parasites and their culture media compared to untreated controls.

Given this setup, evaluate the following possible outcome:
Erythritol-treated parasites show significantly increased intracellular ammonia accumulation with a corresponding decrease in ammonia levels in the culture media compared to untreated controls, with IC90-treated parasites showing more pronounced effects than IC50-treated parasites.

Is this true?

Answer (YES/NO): NO